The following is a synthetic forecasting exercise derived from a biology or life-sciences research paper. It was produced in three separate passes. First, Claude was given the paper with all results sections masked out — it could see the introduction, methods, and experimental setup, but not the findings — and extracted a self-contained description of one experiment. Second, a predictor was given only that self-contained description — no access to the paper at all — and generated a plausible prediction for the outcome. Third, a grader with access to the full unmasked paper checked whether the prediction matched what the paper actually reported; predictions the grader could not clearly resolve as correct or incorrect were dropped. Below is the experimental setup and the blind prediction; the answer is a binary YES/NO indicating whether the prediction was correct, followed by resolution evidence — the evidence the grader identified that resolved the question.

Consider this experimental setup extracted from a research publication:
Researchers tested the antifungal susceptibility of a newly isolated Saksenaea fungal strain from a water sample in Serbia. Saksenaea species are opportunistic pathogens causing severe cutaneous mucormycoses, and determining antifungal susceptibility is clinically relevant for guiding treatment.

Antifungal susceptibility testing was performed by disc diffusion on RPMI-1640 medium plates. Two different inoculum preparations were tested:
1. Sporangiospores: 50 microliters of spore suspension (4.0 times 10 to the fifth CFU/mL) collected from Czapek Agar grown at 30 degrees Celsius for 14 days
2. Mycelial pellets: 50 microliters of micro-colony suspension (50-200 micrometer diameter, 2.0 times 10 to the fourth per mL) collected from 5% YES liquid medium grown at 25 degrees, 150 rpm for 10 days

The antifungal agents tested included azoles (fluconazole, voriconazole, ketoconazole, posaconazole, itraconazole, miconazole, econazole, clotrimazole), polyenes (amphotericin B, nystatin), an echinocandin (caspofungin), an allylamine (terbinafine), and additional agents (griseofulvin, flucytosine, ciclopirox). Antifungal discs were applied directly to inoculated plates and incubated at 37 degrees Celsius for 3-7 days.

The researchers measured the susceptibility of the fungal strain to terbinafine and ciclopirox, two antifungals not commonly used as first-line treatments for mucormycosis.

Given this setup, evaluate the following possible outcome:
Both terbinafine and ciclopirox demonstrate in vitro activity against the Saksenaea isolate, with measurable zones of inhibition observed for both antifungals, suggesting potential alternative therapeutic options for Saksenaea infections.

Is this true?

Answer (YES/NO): YES